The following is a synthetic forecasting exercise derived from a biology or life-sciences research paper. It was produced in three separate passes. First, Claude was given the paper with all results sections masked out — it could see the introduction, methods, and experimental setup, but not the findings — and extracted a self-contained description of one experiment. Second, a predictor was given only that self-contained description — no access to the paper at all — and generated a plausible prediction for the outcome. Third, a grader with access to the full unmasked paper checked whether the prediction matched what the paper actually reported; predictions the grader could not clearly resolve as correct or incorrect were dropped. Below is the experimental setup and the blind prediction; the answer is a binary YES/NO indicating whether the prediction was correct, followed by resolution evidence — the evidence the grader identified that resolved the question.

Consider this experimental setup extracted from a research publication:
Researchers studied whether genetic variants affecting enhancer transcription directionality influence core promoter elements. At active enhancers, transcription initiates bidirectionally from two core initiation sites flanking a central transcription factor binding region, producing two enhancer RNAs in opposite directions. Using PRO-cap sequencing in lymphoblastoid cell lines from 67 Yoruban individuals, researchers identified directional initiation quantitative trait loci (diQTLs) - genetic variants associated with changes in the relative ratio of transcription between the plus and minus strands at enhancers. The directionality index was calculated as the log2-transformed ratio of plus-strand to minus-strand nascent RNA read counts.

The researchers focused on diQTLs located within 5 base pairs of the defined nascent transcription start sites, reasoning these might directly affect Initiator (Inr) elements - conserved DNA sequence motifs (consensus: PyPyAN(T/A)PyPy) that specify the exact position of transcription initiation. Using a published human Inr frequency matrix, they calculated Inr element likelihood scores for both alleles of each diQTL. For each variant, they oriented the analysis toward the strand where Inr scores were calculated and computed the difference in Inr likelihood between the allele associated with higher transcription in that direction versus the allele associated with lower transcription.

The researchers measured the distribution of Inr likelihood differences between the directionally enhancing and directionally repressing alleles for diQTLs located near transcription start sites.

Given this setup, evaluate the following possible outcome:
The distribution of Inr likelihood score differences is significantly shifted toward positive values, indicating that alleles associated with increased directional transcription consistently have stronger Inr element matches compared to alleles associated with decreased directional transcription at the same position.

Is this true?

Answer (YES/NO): YES